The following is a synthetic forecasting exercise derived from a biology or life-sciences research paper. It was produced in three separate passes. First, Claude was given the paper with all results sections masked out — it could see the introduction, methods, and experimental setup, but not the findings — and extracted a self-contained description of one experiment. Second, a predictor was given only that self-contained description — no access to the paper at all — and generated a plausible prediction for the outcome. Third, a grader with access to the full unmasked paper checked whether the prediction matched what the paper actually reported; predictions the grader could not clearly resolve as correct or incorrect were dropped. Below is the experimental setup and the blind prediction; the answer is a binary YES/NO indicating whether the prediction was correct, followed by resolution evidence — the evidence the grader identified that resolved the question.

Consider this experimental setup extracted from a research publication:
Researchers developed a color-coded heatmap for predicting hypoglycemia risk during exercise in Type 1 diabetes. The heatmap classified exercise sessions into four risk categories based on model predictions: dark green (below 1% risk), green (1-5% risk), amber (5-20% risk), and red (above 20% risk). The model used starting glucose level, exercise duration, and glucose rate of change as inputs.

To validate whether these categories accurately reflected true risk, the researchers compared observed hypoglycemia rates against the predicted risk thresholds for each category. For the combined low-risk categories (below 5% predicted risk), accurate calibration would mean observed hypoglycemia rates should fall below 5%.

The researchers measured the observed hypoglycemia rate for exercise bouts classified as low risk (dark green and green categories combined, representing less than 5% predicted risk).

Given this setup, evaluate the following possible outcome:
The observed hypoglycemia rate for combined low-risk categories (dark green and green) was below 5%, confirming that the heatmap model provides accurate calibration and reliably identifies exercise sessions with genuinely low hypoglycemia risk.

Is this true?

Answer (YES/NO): YES